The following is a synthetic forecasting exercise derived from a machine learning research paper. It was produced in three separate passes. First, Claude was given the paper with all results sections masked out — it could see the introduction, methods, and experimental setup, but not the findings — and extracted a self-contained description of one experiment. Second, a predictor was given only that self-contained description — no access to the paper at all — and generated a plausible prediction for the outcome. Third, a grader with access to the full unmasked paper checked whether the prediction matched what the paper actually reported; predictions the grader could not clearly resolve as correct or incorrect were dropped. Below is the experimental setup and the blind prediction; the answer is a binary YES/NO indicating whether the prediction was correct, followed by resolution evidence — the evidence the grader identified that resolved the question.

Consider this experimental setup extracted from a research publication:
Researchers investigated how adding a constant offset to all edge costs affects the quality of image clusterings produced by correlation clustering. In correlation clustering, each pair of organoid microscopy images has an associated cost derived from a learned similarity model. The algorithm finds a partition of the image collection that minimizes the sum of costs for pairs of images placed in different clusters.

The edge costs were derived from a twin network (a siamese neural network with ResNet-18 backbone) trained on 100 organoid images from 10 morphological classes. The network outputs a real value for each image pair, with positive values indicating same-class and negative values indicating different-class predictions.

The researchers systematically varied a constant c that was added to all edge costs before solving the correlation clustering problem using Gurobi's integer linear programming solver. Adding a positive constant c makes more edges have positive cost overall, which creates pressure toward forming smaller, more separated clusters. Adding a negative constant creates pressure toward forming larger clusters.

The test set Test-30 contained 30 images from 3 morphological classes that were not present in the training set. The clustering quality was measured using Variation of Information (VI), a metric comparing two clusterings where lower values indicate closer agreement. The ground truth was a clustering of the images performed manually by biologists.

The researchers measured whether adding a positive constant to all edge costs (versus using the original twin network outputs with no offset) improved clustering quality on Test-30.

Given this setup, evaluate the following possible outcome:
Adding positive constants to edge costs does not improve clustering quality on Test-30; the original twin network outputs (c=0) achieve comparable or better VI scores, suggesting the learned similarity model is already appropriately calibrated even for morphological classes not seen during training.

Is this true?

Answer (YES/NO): NO